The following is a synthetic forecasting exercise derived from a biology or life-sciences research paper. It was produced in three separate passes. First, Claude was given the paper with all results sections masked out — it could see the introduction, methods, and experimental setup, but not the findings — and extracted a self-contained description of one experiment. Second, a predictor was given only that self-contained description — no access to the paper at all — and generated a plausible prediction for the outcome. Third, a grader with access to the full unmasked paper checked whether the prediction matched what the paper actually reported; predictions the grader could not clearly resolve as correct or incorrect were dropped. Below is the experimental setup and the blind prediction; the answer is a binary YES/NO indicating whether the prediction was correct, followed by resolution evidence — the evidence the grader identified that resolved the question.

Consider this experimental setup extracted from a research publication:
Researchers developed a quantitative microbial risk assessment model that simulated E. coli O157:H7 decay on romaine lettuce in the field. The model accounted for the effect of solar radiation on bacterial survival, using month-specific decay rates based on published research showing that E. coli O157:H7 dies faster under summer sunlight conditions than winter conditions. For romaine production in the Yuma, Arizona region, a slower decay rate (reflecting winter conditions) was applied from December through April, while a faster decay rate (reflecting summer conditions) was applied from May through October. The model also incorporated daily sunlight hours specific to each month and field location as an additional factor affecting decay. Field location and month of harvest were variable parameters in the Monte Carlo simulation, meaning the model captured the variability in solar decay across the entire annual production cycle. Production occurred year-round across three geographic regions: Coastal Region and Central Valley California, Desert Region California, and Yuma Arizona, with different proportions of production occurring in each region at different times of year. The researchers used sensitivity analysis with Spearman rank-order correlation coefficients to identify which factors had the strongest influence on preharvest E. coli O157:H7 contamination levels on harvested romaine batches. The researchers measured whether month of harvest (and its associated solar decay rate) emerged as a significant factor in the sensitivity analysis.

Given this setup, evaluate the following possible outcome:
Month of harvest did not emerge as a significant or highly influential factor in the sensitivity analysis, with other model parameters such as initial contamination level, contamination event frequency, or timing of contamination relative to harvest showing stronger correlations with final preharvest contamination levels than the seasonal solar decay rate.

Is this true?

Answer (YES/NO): YES